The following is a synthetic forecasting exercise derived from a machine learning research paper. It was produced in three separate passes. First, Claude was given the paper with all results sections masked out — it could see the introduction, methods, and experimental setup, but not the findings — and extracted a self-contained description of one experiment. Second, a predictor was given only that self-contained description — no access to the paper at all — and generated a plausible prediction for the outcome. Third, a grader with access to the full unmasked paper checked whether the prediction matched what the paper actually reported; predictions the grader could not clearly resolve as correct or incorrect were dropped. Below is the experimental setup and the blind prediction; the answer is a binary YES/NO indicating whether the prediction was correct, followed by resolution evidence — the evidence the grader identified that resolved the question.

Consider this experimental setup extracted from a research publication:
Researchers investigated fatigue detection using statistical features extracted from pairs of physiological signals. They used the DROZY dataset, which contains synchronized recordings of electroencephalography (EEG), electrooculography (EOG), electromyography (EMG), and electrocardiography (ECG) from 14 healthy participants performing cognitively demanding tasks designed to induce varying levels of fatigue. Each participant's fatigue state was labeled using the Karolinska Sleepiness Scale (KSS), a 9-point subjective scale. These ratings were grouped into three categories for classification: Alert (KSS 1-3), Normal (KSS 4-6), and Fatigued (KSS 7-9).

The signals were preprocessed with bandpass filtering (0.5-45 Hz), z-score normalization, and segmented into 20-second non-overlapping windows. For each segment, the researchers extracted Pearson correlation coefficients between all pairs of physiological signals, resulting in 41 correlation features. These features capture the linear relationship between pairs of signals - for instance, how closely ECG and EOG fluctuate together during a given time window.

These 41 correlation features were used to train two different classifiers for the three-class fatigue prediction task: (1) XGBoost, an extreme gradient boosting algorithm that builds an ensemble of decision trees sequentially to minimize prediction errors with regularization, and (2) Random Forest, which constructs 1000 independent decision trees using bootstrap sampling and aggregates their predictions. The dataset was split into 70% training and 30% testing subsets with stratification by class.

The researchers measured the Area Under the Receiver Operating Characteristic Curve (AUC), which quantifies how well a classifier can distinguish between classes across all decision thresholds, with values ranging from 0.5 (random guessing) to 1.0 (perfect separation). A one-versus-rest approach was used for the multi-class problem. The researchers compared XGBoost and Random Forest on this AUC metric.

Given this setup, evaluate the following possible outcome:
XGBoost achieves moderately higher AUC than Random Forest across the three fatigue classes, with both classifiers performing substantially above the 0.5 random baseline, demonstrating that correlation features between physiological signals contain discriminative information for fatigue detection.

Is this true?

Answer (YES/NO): NO